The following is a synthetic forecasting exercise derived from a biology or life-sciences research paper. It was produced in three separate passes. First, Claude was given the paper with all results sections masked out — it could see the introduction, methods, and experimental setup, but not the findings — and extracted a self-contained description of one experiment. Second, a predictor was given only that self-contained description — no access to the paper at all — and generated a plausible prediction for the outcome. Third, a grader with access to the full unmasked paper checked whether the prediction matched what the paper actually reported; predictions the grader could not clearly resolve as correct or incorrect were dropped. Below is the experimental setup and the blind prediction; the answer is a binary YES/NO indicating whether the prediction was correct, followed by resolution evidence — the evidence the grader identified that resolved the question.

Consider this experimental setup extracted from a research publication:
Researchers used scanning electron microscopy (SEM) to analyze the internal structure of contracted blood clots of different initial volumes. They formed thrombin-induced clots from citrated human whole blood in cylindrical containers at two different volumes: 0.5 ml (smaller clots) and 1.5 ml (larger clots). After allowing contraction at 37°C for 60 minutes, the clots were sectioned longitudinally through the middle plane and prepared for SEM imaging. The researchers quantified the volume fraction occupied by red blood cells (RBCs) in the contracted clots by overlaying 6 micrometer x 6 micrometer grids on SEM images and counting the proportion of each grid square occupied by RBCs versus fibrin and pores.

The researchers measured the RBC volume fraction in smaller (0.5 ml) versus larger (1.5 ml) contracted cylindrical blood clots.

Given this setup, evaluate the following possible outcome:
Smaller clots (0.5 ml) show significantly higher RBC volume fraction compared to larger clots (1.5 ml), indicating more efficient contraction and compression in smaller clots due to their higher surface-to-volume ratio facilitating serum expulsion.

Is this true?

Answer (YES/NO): YES